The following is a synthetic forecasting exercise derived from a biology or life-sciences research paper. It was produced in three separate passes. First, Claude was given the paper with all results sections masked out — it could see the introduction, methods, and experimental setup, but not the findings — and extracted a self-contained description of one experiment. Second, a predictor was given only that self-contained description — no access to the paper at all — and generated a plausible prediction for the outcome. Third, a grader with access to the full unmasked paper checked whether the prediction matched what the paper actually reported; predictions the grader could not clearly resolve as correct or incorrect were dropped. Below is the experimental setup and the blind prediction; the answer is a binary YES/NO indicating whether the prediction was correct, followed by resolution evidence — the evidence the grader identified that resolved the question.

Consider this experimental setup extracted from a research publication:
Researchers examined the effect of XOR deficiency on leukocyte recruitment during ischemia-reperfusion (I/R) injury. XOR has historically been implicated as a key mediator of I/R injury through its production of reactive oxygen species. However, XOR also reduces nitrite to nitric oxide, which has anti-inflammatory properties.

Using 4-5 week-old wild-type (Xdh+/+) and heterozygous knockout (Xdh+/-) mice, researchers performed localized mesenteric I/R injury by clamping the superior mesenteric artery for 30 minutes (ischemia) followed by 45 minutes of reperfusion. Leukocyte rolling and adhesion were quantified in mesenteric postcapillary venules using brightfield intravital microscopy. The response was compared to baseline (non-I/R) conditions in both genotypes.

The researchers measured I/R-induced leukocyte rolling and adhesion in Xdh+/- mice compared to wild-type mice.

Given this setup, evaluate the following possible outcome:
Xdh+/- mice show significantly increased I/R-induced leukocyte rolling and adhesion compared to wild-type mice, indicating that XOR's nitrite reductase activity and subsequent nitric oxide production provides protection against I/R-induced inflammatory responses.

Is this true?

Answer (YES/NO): NO